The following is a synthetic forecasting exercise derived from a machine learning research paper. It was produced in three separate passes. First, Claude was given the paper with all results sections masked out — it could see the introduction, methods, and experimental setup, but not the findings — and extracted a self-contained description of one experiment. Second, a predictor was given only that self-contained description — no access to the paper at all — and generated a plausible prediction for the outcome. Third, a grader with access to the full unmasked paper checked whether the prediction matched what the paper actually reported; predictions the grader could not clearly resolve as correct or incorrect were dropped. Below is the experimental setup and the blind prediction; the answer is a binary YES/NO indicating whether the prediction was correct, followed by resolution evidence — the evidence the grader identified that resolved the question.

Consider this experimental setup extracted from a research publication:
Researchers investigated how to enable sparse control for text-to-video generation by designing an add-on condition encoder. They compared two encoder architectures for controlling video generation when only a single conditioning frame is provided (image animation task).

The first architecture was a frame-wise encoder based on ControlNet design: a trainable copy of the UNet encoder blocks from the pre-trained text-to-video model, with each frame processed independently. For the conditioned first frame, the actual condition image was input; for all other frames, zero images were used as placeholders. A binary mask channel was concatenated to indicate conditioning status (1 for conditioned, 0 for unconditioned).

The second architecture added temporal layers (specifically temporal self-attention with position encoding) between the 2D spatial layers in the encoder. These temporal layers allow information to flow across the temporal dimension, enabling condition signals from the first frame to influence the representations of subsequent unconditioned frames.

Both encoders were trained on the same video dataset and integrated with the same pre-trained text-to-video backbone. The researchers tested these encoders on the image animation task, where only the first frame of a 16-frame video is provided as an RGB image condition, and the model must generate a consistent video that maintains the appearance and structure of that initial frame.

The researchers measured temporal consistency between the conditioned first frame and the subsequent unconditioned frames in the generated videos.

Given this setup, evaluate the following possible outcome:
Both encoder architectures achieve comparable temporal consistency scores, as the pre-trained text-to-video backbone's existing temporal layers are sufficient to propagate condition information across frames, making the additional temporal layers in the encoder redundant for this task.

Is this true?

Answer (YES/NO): NO